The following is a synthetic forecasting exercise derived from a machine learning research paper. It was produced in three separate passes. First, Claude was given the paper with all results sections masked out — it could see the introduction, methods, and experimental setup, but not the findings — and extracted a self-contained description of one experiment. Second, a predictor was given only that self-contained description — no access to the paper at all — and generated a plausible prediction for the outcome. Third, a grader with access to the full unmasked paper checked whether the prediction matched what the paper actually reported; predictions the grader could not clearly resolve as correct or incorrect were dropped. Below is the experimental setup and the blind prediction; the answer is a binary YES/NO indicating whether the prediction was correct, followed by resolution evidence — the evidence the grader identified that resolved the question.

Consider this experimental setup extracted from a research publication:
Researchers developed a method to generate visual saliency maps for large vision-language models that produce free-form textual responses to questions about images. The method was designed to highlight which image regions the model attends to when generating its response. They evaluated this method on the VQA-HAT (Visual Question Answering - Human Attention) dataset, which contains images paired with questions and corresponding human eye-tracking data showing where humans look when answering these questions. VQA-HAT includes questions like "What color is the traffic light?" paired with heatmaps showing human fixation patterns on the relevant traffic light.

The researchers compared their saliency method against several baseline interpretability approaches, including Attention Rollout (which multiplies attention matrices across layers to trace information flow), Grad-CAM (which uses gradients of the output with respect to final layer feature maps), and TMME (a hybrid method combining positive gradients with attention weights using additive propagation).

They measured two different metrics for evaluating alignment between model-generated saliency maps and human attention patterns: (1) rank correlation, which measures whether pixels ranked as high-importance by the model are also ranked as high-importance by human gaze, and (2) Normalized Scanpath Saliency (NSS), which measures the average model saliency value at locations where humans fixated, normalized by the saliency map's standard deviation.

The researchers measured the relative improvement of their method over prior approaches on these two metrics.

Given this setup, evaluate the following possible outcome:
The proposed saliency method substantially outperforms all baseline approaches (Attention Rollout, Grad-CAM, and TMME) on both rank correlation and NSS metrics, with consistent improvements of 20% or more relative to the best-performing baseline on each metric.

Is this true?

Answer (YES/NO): YES